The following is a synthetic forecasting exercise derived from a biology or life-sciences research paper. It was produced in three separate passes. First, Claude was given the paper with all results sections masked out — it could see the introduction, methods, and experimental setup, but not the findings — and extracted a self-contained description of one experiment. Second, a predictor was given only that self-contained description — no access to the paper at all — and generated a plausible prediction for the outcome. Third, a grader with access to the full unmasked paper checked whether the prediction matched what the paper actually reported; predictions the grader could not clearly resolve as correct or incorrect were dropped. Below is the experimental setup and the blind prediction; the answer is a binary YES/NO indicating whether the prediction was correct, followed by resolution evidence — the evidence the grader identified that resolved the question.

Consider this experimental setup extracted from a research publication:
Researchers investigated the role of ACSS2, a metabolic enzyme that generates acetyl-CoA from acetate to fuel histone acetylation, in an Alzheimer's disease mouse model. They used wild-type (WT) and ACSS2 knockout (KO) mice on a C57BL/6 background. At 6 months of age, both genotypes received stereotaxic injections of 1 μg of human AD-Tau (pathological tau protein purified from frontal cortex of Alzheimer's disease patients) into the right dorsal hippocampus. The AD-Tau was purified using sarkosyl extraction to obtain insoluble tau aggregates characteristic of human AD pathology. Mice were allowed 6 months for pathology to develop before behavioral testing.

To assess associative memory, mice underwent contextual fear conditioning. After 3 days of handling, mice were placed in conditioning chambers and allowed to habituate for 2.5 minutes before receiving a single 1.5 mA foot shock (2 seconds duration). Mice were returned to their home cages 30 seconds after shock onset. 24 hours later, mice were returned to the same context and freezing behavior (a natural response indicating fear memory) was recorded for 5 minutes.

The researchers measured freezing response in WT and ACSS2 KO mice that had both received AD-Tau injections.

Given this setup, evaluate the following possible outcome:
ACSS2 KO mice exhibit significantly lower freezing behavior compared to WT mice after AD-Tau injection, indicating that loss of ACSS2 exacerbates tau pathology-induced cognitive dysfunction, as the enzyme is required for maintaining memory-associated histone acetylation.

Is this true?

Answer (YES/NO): YES